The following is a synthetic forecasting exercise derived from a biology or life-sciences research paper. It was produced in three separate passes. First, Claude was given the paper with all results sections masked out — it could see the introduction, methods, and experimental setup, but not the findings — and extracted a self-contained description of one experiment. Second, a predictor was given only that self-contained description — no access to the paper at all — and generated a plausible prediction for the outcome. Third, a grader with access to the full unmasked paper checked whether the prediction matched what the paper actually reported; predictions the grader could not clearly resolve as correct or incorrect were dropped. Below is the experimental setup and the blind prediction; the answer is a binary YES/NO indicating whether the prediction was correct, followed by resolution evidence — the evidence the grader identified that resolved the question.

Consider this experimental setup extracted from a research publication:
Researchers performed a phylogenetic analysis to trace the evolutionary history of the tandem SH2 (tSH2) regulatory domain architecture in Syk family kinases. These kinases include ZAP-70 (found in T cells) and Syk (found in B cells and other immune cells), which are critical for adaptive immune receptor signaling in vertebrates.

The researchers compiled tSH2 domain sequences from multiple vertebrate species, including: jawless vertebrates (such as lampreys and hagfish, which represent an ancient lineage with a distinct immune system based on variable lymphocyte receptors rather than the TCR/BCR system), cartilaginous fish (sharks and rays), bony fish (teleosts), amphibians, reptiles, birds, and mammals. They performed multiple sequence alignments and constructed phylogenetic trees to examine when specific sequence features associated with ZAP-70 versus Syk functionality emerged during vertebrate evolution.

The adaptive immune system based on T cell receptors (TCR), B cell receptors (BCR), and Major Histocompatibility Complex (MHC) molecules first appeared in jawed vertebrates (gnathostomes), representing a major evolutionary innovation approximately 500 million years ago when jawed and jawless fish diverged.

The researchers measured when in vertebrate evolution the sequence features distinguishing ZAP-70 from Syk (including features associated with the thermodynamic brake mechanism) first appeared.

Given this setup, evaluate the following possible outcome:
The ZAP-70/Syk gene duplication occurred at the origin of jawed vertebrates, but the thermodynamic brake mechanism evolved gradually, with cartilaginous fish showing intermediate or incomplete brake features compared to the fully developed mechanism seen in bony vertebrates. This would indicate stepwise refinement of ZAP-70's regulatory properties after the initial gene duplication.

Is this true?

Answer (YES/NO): NO